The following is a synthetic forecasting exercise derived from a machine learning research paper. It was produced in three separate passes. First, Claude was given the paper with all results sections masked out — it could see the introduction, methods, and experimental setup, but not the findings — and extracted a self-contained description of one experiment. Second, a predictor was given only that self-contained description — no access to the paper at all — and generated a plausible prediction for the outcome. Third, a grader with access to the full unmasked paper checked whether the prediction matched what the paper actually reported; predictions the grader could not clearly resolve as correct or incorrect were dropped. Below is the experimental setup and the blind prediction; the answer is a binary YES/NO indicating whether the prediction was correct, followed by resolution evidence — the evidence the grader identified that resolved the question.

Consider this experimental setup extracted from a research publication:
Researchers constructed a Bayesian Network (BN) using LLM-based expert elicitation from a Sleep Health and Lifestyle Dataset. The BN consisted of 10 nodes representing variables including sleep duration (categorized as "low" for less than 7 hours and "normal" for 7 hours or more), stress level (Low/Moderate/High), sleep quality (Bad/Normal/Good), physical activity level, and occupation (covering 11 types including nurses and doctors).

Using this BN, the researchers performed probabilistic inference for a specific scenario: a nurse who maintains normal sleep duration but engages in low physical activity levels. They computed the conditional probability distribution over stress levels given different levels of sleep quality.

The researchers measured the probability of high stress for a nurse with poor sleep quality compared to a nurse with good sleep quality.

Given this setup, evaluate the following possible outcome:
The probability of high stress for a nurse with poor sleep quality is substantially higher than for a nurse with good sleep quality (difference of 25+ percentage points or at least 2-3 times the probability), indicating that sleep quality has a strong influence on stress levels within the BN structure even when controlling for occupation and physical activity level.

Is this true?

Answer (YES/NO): YES